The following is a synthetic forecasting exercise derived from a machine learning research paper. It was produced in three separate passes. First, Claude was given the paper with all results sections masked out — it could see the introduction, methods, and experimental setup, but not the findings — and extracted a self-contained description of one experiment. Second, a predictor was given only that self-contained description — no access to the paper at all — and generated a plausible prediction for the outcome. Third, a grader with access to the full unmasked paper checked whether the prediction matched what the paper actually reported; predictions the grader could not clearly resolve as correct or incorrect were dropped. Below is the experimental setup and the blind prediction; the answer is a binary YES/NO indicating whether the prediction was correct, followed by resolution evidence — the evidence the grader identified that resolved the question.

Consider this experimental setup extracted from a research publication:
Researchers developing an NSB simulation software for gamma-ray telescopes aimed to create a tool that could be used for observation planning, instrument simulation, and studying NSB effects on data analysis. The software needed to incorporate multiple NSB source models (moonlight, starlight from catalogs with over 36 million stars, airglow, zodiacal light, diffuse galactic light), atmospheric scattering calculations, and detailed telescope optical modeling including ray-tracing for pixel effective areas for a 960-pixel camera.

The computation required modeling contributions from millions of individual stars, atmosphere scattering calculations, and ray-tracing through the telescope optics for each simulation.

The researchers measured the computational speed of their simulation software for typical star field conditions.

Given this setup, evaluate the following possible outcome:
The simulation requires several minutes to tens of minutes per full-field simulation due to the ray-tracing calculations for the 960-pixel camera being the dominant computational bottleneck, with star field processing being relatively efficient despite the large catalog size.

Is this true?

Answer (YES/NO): NO